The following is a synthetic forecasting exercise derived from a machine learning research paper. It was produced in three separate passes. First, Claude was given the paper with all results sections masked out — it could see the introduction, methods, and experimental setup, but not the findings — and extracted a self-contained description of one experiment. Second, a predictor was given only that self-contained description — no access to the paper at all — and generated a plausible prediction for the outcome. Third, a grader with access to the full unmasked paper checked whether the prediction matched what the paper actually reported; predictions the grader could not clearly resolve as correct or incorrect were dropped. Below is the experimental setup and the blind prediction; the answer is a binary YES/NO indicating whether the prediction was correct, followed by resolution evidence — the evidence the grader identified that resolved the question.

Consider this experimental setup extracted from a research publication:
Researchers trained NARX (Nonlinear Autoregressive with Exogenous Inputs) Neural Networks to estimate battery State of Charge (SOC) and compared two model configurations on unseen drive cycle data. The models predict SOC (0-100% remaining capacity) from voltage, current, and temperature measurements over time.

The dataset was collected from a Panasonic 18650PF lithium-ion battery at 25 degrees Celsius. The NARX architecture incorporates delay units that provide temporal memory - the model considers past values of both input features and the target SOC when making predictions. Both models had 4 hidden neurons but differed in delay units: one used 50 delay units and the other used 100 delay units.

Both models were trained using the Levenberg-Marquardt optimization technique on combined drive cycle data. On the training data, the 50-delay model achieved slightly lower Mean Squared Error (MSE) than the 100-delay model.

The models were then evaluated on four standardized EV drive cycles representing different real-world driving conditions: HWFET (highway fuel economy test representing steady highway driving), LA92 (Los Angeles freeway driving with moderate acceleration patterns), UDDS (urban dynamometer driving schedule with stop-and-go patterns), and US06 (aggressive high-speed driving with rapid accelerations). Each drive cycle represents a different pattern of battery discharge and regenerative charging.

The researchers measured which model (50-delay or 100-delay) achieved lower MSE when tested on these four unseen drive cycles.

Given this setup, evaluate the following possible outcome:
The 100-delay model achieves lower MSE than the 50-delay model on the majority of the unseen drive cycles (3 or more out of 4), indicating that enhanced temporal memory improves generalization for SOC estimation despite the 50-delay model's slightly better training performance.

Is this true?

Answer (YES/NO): YES